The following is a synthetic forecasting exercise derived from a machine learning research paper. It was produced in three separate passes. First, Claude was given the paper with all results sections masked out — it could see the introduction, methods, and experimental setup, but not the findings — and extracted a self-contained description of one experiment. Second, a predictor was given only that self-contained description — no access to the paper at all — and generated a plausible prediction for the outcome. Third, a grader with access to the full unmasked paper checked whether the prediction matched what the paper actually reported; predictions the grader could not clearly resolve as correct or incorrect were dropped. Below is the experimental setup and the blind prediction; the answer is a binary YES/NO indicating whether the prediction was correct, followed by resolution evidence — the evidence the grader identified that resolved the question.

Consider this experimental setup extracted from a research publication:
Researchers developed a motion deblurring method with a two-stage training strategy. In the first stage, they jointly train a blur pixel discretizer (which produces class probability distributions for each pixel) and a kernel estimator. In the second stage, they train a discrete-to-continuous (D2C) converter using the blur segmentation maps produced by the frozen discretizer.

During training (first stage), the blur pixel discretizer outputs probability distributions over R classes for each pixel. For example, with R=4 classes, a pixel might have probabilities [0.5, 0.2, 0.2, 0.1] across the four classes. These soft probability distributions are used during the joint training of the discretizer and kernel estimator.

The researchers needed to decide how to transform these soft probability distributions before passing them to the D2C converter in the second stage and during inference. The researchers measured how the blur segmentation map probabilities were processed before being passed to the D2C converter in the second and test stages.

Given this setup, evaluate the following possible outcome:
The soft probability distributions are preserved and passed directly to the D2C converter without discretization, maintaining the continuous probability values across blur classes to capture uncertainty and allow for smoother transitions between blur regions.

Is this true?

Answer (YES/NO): NO